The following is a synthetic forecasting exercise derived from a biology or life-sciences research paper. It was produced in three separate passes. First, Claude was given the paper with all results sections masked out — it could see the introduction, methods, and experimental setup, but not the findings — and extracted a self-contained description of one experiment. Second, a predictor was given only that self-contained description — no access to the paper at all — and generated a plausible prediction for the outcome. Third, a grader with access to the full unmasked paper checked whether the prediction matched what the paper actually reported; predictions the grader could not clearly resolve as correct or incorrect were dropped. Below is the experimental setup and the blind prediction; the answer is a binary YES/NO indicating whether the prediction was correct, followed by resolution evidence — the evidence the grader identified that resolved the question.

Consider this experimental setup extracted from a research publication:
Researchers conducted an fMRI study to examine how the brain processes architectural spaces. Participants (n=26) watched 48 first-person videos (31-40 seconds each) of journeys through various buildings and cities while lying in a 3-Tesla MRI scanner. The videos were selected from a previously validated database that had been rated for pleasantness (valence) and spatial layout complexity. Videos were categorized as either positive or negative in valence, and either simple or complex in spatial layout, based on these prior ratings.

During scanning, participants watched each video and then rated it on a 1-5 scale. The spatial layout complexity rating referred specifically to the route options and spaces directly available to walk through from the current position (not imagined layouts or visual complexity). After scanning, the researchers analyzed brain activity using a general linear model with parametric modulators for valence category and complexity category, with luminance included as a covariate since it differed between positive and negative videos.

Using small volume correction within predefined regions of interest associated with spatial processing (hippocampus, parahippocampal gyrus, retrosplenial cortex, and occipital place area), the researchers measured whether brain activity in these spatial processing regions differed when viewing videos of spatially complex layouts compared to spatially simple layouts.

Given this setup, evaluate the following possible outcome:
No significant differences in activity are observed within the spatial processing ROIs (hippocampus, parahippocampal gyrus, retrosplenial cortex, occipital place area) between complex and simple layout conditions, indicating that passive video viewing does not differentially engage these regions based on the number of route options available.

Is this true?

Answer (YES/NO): NO